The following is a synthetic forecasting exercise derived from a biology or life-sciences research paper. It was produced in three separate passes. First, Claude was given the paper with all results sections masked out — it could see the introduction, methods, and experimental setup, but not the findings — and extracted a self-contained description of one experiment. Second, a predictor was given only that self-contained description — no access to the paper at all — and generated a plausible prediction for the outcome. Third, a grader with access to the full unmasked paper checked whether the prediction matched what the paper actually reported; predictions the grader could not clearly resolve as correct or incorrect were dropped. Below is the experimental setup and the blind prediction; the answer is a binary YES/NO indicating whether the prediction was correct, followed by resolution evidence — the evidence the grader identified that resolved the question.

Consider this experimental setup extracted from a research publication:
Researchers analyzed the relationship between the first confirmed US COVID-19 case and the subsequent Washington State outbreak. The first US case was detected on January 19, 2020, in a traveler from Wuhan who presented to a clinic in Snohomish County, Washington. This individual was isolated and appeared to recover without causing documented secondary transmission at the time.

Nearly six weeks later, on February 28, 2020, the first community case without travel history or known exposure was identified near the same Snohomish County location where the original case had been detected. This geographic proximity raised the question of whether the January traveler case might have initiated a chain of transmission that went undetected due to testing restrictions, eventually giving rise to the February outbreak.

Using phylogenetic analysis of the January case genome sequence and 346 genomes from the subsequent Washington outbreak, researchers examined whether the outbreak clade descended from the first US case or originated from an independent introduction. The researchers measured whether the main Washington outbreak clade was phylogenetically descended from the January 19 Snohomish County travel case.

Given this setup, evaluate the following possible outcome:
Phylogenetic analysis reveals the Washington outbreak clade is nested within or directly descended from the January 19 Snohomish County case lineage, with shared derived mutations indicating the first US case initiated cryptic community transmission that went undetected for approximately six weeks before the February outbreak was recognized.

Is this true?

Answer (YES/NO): NO